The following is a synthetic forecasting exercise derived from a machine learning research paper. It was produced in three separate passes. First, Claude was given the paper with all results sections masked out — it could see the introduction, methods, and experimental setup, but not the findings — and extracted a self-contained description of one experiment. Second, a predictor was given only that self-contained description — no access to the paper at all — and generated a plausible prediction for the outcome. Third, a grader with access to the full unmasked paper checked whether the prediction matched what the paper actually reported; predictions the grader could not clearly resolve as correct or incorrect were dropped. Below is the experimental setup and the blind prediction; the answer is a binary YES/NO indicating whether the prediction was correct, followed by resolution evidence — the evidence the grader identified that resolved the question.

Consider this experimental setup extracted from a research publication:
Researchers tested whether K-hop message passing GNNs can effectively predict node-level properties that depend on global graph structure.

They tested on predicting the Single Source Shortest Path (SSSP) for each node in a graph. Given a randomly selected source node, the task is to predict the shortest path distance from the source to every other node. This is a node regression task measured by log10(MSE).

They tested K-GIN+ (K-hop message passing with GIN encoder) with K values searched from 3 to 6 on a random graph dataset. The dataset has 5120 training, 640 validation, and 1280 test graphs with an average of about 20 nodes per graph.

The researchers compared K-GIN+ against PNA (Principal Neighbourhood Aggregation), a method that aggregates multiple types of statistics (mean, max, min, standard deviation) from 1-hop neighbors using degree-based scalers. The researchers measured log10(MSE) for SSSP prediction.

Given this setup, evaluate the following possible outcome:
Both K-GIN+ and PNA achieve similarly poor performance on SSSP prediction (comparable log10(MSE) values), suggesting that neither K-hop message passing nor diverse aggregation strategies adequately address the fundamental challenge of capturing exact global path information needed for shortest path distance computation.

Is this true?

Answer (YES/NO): NO